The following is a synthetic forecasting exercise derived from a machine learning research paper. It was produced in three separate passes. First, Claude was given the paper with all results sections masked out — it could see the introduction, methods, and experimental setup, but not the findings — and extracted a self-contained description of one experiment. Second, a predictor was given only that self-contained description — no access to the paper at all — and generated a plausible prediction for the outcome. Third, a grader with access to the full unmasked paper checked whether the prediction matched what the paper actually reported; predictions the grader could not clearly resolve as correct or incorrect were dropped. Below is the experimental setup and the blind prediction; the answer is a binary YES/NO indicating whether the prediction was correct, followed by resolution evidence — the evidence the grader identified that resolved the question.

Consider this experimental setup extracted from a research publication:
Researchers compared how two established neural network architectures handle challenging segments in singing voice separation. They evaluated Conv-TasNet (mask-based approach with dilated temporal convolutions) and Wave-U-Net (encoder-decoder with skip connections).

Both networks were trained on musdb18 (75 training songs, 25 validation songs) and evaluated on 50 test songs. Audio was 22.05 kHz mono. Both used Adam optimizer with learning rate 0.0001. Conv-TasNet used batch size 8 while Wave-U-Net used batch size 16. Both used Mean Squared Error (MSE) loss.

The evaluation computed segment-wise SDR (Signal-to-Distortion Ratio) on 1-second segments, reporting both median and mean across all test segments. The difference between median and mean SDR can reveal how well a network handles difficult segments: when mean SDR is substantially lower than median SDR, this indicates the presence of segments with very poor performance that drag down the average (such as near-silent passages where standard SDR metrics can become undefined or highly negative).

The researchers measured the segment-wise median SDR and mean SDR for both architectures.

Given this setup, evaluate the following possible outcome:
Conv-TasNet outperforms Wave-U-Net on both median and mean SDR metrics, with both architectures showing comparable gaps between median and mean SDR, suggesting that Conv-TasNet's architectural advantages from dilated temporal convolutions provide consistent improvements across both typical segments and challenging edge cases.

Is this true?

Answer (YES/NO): NO